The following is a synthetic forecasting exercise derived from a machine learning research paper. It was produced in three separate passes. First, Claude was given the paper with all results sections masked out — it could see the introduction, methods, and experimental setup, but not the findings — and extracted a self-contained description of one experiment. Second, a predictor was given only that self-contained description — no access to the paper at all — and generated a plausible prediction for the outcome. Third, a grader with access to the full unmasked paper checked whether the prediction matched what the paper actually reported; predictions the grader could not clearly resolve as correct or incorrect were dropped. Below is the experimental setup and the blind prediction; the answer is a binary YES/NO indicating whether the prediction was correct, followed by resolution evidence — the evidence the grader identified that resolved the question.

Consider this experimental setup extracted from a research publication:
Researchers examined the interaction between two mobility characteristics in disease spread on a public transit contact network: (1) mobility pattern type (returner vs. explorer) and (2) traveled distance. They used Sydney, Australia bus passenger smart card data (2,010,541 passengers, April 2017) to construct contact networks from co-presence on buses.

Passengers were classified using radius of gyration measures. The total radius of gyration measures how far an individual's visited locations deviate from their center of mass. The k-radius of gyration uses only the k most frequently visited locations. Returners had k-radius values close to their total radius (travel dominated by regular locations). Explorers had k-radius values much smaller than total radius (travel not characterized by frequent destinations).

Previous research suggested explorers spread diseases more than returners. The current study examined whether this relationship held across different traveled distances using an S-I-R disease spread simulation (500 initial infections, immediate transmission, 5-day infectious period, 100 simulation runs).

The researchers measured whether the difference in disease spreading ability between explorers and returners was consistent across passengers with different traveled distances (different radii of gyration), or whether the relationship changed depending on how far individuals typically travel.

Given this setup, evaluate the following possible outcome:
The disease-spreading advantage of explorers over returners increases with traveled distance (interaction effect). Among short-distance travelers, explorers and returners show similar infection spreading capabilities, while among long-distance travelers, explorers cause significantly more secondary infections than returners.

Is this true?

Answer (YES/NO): NO